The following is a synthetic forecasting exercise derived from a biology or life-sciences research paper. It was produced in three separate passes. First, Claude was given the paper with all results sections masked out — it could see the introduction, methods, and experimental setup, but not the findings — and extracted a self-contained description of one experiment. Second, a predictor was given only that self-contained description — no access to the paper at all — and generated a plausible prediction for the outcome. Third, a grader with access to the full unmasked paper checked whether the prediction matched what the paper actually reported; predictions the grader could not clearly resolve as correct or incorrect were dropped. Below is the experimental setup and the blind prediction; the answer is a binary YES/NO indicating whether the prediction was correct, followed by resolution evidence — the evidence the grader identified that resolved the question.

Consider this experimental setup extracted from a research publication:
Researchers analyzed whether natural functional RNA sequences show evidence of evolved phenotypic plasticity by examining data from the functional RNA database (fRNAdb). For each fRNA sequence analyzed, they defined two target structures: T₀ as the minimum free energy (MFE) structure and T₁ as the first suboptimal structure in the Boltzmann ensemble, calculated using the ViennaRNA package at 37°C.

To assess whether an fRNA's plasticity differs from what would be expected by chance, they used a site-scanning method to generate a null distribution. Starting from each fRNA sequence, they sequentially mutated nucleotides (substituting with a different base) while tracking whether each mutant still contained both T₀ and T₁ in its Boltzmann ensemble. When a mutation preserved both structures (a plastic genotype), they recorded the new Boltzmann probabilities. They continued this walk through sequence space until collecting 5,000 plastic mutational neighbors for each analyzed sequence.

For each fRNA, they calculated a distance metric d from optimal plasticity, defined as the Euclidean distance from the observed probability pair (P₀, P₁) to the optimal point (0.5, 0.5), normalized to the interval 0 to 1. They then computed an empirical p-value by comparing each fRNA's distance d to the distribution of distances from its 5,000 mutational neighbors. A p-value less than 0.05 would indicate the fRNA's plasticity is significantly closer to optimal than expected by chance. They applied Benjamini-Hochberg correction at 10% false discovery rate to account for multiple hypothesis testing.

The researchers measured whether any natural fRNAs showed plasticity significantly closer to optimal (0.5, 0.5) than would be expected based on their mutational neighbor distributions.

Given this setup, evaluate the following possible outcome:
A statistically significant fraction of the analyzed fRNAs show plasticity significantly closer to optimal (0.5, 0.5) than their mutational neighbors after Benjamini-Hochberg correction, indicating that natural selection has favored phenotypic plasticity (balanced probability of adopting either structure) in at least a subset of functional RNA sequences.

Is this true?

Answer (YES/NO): YES